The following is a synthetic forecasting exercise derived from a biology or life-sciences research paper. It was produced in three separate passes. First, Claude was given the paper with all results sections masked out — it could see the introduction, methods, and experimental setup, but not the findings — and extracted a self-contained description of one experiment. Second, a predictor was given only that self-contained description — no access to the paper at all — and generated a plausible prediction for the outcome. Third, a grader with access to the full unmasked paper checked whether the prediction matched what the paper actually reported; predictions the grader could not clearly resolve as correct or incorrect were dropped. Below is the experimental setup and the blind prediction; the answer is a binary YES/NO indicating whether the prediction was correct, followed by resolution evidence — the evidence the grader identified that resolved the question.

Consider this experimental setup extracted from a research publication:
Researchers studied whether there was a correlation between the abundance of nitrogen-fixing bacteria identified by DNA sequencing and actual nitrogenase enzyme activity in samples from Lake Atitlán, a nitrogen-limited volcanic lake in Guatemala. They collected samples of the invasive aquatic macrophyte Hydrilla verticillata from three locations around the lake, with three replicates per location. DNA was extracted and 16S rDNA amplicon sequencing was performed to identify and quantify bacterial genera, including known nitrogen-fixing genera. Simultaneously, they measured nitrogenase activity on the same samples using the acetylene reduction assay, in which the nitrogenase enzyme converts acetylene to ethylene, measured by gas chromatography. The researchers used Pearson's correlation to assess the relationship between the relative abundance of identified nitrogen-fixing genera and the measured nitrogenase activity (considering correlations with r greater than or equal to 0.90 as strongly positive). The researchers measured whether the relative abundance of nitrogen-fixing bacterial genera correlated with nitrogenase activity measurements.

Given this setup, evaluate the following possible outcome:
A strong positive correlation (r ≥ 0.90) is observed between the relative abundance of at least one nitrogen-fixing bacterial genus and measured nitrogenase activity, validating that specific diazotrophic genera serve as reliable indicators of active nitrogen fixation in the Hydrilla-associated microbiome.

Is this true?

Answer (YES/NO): NO